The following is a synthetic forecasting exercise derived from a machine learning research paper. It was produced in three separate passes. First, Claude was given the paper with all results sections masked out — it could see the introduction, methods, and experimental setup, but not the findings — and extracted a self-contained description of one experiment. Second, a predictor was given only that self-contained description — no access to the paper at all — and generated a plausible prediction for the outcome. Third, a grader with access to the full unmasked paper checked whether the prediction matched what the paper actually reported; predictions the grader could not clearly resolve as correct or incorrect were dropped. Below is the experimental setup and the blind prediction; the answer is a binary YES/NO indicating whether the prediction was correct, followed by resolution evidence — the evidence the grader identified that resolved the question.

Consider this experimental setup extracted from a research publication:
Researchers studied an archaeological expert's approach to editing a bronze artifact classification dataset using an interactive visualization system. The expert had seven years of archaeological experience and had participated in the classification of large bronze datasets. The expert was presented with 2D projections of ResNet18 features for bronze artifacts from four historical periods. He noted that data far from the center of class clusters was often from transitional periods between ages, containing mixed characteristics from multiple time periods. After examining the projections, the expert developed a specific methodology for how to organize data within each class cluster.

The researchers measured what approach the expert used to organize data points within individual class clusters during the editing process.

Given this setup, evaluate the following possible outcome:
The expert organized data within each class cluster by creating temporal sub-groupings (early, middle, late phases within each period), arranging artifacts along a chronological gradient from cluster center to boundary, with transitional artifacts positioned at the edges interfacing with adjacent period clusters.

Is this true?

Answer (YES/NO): NO